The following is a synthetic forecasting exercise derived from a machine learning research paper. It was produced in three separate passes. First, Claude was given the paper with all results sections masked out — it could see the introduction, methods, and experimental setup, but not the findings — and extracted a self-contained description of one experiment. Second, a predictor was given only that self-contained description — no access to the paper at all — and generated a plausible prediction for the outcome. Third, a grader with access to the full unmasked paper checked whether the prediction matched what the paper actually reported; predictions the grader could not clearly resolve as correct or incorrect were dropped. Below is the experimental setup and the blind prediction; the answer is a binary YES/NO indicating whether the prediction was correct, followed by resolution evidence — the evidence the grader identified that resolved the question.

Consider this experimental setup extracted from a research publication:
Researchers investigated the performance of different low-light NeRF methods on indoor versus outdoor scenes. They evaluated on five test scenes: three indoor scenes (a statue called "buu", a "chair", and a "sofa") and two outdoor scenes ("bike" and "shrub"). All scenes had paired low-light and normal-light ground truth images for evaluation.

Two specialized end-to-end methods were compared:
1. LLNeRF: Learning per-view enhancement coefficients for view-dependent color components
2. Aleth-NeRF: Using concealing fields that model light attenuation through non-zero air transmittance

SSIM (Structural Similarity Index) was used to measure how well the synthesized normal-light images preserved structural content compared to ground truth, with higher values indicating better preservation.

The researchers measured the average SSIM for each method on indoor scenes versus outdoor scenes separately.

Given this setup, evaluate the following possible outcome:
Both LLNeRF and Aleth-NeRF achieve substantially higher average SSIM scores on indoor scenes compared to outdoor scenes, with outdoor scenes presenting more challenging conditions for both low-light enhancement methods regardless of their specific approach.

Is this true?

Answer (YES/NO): YES